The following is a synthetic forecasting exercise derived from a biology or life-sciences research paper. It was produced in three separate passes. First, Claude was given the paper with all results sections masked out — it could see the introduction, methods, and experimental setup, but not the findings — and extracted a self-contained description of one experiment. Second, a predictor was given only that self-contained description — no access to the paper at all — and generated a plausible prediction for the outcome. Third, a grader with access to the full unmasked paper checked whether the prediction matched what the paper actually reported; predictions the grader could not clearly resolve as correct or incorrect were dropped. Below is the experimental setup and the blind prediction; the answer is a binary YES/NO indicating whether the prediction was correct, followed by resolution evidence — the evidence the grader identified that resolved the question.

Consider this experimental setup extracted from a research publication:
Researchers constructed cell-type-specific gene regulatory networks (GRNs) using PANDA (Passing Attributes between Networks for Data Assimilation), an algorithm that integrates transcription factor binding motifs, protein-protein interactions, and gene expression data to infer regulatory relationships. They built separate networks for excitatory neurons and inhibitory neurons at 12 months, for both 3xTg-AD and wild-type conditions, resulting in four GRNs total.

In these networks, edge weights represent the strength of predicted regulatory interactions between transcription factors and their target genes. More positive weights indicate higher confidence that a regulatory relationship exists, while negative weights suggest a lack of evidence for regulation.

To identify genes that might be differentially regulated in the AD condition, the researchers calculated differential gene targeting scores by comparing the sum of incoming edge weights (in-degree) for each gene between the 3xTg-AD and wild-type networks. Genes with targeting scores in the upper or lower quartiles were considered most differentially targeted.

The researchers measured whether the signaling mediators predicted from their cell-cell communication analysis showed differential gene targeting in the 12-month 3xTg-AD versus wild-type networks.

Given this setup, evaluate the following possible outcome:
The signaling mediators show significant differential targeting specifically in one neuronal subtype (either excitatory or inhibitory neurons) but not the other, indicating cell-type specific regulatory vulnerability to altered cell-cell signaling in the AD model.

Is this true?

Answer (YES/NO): NO